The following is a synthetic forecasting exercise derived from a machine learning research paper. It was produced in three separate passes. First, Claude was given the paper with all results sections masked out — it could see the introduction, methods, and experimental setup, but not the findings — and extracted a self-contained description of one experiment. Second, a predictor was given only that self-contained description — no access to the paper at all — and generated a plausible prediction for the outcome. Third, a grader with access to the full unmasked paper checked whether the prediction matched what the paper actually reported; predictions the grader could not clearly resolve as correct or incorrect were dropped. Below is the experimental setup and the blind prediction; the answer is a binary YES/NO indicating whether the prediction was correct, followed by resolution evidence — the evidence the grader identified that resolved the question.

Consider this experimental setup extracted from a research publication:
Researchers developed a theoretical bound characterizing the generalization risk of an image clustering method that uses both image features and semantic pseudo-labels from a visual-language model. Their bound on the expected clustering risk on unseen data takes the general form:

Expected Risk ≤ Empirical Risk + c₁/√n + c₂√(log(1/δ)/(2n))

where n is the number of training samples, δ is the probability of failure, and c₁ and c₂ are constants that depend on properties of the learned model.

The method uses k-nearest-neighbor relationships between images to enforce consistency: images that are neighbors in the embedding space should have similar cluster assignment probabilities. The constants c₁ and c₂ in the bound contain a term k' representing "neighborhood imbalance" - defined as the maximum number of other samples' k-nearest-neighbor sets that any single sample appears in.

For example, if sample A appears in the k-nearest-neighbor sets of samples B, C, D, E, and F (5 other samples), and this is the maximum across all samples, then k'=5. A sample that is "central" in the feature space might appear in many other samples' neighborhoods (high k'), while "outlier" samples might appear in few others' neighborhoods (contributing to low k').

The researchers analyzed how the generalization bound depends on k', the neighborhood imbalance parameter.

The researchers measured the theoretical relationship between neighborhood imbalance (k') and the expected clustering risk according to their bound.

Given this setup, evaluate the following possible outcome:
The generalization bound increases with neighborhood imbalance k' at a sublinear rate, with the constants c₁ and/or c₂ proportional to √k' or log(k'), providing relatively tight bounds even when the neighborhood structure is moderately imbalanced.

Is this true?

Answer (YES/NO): NO